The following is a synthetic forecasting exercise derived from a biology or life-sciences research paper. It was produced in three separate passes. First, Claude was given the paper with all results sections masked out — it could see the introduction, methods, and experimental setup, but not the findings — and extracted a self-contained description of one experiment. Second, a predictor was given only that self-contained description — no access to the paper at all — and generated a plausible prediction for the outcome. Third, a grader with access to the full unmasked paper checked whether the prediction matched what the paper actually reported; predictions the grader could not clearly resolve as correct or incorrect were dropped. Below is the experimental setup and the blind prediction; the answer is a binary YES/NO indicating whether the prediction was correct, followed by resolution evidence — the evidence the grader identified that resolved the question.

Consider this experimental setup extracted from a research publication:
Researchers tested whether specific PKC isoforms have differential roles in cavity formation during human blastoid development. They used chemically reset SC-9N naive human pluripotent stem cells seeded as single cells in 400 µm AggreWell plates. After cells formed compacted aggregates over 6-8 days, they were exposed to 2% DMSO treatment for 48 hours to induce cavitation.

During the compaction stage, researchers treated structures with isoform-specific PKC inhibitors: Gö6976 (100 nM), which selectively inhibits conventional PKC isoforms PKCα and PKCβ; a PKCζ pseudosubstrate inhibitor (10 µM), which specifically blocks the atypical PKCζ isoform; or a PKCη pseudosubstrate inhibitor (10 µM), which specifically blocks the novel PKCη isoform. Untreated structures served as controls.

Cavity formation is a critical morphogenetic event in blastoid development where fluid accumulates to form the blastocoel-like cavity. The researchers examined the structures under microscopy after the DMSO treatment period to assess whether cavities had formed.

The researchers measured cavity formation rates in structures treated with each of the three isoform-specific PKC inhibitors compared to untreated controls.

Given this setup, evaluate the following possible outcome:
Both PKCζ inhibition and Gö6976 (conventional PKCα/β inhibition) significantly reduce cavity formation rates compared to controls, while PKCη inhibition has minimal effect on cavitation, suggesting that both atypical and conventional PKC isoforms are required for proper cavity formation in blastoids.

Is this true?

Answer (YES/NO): NO